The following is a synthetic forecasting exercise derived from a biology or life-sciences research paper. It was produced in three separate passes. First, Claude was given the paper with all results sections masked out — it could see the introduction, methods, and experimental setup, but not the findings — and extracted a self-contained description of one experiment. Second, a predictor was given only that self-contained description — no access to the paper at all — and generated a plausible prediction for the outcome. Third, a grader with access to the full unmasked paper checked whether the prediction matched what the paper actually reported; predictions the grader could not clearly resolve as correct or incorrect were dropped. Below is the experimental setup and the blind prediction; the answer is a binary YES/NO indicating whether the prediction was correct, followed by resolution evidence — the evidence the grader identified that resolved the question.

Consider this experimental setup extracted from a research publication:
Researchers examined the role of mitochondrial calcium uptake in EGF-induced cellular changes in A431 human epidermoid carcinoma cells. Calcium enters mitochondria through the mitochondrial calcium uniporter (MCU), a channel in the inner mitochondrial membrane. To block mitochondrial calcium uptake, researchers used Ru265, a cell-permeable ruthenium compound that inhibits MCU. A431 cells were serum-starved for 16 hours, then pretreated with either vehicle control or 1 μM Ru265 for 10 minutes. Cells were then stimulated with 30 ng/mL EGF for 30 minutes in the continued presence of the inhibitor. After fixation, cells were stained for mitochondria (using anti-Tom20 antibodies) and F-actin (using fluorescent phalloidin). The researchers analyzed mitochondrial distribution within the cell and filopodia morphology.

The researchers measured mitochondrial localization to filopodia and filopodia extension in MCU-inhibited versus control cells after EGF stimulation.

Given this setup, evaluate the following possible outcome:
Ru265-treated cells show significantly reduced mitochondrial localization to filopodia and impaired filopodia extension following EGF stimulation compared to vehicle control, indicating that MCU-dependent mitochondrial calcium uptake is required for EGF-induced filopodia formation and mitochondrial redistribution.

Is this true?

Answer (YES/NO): YES